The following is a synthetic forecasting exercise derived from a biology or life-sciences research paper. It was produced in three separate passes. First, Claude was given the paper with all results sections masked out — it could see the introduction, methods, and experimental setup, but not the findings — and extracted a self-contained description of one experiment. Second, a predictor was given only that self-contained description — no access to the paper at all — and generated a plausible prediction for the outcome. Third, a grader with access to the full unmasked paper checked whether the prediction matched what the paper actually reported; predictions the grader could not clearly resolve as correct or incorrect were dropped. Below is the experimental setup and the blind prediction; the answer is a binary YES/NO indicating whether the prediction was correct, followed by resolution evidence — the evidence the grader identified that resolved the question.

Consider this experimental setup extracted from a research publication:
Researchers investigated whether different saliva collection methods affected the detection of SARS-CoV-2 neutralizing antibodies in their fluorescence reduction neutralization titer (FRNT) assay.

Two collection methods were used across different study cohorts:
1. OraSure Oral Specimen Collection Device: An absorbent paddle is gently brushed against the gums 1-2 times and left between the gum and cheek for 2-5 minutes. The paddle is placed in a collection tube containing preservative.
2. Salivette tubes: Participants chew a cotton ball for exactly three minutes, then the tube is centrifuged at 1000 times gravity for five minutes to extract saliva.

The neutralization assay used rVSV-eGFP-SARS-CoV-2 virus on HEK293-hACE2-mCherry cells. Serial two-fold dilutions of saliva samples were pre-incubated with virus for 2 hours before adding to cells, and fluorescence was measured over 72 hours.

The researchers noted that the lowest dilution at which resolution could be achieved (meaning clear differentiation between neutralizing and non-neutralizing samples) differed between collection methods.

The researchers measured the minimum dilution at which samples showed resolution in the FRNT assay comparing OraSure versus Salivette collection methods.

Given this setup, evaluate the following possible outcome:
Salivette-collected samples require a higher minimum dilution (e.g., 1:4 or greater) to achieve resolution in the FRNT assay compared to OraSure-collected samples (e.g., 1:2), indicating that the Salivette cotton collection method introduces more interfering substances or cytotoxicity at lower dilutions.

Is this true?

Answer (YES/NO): NO